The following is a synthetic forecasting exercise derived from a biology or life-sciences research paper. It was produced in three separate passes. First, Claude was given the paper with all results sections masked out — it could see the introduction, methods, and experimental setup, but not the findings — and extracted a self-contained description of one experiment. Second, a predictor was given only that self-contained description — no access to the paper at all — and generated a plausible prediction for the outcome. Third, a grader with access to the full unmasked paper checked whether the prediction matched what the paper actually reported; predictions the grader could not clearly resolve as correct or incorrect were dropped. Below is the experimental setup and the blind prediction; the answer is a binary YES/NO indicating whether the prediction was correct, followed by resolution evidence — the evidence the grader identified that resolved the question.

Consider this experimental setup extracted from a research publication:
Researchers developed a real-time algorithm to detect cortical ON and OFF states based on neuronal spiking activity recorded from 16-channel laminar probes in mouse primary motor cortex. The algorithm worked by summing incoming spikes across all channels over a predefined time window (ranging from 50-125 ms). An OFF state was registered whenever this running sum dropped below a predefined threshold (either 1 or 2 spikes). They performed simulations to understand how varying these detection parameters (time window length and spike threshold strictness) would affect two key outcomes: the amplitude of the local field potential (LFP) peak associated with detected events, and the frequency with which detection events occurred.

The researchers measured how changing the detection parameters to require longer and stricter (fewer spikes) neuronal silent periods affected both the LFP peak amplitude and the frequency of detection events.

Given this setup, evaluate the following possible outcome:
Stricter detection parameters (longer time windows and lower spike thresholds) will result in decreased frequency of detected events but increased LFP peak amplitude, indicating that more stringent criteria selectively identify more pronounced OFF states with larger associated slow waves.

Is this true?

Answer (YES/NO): YES